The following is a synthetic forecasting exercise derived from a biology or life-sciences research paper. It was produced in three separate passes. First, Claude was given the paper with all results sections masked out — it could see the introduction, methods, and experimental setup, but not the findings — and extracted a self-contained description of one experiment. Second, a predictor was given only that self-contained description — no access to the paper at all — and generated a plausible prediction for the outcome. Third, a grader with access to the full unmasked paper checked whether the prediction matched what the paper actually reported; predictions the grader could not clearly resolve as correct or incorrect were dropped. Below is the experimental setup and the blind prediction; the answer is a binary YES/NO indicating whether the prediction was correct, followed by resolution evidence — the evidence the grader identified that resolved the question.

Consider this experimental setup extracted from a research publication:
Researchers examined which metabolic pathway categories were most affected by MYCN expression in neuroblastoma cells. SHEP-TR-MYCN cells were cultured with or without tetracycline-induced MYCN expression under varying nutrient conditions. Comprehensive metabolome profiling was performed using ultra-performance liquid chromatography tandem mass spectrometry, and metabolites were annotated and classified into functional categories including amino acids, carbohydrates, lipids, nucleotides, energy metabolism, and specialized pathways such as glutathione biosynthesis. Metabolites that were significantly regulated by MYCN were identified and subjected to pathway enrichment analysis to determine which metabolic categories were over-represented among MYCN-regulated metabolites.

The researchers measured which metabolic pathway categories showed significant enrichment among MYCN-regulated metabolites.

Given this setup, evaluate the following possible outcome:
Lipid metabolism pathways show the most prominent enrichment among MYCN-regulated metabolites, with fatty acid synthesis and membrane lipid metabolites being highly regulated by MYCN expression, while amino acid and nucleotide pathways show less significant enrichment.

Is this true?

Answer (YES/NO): NO